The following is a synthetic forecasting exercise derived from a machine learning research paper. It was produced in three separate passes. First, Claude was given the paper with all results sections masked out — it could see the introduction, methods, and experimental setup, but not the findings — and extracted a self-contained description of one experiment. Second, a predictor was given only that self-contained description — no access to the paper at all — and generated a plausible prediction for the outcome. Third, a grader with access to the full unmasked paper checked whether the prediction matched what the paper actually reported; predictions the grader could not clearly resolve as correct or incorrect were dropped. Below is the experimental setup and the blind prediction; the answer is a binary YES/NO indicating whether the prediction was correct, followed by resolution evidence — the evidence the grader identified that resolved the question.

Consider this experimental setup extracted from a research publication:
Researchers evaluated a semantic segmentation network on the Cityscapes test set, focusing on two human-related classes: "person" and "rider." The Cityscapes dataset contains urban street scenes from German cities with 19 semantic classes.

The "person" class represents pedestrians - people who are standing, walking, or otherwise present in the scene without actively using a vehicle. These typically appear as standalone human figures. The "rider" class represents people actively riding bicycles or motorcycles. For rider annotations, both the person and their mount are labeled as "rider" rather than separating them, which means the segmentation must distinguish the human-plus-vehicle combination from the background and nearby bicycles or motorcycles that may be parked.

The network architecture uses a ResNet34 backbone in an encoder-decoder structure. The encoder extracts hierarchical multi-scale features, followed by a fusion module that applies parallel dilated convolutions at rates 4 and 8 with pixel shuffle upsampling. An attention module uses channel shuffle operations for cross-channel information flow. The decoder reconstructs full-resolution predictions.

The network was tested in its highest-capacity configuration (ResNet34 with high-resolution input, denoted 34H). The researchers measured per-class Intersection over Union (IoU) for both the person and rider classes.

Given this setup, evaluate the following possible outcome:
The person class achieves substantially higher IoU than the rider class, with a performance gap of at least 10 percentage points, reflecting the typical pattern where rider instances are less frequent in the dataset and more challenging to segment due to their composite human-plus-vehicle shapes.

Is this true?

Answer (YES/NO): YES